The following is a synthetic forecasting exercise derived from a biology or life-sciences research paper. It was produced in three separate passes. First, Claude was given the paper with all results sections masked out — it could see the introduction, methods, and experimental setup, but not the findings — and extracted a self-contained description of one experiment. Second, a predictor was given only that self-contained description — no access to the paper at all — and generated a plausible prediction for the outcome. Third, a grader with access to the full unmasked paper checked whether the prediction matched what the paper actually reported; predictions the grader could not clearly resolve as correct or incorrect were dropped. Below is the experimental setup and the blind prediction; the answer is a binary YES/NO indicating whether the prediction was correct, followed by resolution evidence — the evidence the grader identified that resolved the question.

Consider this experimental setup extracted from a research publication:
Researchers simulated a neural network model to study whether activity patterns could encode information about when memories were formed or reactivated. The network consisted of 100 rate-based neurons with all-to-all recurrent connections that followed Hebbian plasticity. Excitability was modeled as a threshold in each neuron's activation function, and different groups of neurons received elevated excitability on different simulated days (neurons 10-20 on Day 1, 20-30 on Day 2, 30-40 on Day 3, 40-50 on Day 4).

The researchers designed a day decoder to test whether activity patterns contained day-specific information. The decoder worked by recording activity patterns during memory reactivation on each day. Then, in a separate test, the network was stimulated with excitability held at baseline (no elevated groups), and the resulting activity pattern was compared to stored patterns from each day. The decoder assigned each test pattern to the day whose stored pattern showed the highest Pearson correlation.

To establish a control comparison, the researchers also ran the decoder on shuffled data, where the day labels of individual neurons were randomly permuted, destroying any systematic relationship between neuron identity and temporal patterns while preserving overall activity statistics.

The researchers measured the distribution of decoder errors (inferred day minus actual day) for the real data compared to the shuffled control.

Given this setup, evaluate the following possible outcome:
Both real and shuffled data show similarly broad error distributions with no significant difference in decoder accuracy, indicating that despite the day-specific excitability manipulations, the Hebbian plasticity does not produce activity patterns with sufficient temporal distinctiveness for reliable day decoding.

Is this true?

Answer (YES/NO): NO